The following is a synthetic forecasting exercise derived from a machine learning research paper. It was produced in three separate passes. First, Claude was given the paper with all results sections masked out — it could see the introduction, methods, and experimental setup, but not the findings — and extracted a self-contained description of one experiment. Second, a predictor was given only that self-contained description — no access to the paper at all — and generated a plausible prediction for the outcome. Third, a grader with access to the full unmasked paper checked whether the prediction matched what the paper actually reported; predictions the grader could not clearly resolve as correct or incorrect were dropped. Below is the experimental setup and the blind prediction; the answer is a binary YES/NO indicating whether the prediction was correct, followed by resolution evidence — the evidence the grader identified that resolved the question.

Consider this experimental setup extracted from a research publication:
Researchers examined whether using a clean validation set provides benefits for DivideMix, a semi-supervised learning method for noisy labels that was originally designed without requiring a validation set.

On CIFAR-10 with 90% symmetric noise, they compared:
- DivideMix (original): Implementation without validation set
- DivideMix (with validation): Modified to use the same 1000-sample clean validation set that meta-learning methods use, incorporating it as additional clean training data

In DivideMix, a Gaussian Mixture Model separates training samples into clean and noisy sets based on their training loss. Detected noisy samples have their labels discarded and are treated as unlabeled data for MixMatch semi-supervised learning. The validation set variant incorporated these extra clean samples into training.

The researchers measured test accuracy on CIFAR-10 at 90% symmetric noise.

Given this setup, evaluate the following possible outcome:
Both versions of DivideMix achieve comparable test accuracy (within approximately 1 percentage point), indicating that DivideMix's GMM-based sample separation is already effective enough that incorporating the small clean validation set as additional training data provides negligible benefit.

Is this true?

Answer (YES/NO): YES